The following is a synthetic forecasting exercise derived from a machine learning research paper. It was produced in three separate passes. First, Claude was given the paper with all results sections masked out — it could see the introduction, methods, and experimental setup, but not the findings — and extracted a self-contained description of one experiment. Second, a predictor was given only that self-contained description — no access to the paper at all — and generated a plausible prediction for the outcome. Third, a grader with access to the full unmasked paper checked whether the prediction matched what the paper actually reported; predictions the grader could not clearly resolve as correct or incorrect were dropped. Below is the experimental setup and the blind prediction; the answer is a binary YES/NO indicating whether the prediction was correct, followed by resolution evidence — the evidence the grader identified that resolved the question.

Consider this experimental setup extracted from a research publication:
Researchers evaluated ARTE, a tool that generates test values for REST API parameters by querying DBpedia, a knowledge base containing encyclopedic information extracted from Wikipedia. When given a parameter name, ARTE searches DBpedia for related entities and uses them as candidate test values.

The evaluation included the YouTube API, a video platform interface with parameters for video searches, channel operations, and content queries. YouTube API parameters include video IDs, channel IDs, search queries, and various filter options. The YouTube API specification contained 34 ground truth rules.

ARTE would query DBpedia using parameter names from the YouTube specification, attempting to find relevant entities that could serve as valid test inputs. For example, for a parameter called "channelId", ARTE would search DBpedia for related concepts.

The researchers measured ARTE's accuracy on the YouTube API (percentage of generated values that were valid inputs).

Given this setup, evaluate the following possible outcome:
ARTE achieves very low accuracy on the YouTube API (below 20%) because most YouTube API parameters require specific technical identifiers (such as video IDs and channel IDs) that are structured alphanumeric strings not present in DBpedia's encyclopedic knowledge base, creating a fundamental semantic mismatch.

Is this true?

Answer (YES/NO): YES